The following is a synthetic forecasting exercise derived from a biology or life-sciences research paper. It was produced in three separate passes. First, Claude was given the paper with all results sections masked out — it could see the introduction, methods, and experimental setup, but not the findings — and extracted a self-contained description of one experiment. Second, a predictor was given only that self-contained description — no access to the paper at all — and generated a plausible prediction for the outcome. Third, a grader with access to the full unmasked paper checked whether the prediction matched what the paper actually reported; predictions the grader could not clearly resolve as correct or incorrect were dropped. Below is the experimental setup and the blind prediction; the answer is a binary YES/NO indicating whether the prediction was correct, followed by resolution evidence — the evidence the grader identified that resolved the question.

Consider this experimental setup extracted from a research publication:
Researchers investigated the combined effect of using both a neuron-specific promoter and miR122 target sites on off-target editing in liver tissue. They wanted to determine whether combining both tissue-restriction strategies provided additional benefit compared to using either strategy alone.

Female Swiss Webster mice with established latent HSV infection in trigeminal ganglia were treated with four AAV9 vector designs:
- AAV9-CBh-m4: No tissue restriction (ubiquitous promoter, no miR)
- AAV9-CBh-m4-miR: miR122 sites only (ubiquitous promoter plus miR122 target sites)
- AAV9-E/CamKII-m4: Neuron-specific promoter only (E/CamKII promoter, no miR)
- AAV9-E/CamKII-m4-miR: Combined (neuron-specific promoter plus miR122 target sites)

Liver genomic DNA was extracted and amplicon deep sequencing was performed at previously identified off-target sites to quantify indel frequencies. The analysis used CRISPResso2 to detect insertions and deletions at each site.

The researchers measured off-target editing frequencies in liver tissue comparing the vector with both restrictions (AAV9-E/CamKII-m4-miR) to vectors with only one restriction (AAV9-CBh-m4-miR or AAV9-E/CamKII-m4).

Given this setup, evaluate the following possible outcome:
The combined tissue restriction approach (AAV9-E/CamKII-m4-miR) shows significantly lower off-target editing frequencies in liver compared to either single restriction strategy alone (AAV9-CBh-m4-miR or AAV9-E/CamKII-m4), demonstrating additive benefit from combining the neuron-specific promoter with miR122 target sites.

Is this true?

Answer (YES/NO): YES